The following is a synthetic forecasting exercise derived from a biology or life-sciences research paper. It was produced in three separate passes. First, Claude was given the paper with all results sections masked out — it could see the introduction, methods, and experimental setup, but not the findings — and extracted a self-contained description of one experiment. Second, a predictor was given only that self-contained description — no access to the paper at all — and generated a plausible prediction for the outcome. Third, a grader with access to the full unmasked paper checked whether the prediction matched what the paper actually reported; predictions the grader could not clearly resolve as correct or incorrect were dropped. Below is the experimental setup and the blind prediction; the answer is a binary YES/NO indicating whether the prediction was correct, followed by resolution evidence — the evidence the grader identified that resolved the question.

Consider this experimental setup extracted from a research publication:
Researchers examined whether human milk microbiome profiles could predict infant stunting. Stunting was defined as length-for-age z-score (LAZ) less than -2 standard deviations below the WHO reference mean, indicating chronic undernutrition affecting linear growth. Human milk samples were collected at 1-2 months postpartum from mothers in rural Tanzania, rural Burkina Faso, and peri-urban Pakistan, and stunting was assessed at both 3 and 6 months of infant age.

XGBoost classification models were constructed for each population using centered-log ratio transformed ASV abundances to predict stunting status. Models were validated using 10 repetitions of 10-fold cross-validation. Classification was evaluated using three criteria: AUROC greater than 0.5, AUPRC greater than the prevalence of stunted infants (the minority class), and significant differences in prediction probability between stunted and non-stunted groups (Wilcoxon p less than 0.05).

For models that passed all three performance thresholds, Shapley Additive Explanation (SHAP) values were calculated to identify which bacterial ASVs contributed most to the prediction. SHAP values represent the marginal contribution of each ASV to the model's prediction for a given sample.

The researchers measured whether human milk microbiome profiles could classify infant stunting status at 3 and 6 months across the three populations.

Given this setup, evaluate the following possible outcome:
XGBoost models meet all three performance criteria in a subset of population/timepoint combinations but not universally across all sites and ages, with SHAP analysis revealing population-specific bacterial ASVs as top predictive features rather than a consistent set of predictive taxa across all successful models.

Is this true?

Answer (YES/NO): NO